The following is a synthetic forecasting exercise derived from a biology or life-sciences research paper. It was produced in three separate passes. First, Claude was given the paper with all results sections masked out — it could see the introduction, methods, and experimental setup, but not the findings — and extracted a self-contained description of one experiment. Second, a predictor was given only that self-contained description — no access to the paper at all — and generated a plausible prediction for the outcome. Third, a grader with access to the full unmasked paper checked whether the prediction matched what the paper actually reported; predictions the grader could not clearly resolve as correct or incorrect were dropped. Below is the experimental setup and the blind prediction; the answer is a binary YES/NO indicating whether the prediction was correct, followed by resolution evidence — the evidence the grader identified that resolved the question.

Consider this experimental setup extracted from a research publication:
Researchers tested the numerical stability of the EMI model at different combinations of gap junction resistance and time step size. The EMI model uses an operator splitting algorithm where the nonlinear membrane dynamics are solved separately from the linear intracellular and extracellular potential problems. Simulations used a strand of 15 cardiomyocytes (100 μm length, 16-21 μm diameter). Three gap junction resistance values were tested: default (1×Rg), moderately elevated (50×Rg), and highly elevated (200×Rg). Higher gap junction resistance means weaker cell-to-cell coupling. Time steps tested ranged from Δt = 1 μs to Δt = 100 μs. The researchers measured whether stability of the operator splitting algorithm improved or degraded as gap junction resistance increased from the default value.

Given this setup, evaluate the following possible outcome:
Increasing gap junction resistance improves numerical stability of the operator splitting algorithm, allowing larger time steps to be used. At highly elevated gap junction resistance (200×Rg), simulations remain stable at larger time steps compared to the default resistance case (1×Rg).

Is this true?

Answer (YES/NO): YES